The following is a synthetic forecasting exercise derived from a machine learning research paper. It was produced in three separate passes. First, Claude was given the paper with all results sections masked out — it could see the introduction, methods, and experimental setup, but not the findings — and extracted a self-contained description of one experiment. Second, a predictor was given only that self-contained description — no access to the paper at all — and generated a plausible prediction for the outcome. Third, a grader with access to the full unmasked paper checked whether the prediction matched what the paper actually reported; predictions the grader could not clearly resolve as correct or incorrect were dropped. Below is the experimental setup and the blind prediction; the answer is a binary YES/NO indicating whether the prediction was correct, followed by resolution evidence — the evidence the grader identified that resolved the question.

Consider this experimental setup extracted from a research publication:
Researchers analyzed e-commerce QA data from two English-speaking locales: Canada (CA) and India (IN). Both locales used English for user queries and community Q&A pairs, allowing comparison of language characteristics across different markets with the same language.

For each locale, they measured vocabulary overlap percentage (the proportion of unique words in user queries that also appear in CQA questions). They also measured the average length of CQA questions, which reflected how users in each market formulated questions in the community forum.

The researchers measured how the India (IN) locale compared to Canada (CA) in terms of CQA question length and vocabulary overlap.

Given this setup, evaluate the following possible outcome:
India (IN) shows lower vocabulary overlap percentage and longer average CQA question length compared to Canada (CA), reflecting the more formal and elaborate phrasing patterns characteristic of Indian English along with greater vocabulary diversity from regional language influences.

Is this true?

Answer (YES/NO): NO